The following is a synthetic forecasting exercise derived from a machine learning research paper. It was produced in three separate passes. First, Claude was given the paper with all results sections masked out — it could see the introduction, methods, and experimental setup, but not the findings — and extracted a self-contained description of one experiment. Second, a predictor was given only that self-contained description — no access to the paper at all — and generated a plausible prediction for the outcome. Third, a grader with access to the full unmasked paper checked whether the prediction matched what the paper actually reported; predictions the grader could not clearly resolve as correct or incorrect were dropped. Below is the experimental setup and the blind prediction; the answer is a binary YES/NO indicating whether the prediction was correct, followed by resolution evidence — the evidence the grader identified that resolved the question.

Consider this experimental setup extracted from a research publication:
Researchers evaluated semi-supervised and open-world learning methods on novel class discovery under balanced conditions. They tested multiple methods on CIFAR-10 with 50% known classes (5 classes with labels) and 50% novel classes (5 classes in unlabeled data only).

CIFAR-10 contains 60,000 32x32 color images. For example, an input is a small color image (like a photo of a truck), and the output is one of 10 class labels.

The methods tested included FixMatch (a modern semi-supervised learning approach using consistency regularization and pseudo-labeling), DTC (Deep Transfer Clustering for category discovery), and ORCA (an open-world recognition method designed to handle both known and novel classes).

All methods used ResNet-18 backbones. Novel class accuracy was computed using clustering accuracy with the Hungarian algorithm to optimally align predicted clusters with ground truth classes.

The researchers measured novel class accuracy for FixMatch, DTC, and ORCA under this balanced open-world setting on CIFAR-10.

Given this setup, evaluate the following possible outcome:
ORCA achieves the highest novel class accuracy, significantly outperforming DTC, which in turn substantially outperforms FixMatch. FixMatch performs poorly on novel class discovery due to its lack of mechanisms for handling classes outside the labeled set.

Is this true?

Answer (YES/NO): NO